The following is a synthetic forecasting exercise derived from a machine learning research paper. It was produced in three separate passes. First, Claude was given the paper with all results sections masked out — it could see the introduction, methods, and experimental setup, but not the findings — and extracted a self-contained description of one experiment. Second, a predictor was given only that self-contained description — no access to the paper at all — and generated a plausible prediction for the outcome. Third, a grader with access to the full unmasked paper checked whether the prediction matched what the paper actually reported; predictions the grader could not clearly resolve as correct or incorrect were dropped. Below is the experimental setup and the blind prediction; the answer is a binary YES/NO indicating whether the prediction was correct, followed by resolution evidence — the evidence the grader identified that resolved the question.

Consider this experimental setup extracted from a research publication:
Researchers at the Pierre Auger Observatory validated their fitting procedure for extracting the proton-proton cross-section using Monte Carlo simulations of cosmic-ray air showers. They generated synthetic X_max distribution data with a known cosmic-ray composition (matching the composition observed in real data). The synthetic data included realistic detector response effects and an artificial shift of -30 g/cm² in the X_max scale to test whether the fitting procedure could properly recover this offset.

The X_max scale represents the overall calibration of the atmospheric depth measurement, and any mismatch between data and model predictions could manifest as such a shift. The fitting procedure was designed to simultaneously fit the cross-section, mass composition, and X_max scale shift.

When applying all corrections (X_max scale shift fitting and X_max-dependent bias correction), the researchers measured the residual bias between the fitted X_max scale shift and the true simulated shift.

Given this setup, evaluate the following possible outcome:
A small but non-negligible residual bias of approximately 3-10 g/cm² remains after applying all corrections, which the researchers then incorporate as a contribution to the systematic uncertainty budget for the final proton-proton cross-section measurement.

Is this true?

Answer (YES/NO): YES